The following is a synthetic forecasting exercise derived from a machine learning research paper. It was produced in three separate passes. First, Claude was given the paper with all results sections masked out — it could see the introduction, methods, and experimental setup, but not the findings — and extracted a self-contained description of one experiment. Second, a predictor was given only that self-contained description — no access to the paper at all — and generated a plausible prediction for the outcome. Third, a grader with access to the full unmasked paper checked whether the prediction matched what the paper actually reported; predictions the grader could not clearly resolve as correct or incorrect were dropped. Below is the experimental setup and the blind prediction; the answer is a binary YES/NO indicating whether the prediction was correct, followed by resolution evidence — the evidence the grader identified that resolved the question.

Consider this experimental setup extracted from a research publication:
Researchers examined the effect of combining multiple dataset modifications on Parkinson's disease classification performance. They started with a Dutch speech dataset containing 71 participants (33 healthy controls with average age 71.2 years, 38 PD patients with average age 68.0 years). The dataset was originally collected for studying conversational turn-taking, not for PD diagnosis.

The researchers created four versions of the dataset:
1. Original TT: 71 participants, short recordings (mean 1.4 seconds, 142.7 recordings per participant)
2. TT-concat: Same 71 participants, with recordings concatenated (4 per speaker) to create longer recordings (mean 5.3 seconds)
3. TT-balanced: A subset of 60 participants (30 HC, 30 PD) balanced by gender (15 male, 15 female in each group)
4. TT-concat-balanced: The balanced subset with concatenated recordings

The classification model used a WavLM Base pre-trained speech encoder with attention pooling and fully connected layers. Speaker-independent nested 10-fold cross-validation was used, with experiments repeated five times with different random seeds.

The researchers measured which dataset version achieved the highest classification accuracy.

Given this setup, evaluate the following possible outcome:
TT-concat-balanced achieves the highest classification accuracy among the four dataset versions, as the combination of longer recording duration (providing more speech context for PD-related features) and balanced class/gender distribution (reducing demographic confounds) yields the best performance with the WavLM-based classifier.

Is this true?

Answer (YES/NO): YES